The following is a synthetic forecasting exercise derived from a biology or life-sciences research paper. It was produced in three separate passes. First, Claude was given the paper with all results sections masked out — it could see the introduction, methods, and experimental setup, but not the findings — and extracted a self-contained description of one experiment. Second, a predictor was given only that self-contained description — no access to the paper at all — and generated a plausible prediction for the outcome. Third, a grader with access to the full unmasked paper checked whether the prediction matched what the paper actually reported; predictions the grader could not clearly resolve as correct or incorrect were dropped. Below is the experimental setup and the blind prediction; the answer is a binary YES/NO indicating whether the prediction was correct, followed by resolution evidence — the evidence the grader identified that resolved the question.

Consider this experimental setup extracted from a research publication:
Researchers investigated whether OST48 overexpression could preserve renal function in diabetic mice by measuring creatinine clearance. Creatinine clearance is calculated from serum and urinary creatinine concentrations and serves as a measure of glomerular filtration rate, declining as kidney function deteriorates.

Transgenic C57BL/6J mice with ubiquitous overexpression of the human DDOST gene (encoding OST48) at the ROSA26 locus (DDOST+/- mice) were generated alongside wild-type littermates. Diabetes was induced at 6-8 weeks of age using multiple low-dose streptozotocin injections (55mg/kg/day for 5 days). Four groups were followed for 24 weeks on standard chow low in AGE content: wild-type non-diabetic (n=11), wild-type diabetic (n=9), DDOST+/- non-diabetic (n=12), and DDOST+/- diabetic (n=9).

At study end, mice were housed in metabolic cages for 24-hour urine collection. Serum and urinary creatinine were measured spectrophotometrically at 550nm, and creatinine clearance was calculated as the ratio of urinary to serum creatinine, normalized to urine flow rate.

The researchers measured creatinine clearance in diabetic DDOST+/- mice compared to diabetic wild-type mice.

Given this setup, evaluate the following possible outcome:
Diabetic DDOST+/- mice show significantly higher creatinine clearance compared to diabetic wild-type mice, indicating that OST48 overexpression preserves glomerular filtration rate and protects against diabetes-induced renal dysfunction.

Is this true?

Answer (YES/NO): NO